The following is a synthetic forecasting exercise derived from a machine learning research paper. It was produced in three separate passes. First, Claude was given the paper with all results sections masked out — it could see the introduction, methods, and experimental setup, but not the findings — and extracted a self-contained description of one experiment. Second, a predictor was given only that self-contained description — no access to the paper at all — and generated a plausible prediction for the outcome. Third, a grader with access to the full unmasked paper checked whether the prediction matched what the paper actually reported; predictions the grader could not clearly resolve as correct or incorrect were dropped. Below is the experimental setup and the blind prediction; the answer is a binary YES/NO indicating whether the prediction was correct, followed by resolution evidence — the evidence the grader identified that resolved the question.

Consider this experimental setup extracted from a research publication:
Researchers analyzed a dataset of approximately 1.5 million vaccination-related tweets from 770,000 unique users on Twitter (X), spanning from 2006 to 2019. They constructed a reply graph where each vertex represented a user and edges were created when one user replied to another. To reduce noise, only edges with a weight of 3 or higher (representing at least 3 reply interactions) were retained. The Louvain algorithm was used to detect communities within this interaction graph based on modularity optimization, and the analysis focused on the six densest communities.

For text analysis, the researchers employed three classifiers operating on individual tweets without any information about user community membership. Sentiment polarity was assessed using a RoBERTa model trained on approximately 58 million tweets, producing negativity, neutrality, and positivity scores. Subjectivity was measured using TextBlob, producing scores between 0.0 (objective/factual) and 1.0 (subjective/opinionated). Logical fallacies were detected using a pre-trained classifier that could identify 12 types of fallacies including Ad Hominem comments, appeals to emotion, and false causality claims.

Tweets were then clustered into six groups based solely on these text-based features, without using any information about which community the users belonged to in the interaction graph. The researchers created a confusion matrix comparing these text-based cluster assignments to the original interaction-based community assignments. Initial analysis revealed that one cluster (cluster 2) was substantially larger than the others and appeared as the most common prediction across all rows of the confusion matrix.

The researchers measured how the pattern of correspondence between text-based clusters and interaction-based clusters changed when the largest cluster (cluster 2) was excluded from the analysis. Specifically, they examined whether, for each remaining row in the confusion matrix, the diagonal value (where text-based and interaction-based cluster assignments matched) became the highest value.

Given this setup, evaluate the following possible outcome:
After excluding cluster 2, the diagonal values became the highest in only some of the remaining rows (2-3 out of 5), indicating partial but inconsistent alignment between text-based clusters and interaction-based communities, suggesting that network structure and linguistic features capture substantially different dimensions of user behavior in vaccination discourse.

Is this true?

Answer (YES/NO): NO